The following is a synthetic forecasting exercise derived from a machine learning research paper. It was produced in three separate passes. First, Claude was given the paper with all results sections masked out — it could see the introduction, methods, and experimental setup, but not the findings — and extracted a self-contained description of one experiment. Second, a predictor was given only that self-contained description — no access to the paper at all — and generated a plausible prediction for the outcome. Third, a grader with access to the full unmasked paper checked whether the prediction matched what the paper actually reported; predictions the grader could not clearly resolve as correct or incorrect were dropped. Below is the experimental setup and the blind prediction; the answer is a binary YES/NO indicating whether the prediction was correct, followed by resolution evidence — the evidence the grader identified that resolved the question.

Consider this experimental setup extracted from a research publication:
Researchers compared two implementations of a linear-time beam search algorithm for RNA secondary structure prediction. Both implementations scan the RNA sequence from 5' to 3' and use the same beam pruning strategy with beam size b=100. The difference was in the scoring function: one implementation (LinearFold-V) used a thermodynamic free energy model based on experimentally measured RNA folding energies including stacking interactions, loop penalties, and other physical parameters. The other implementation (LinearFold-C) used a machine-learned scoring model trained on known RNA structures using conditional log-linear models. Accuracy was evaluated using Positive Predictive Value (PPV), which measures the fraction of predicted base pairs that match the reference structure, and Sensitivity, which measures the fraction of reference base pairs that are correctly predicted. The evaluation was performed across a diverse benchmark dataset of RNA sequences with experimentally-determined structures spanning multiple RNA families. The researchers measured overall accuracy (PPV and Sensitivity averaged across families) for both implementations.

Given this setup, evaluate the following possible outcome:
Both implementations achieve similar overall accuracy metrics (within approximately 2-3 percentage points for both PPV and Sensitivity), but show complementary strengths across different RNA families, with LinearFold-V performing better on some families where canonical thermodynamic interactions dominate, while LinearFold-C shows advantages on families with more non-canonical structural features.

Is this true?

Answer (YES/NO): NO